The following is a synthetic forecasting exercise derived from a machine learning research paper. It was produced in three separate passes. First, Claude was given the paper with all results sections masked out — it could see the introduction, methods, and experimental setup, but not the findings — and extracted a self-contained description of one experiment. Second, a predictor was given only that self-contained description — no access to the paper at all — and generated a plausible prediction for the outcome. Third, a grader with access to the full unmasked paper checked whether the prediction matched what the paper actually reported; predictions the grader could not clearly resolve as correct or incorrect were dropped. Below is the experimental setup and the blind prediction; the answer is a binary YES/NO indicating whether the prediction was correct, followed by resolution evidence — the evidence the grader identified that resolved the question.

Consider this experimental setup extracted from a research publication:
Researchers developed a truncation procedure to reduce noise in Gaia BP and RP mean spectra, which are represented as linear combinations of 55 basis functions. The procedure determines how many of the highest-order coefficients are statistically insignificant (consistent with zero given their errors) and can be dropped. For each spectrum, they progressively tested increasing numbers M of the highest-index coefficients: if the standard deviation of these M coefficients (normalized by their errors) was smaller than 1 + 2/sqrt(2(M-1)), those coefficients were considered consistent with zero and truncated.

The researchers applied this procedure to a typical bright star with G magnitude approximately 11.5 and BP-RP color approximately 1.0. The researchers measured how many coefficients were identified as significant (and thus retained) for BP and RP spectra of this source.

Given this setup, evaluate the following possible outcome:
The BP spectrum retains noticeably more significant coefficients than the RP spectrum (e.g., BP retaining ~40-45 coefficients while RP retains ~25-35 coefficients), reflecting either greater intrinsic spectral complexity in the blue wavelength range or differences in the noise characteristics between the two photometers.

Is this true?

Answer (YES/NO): NO